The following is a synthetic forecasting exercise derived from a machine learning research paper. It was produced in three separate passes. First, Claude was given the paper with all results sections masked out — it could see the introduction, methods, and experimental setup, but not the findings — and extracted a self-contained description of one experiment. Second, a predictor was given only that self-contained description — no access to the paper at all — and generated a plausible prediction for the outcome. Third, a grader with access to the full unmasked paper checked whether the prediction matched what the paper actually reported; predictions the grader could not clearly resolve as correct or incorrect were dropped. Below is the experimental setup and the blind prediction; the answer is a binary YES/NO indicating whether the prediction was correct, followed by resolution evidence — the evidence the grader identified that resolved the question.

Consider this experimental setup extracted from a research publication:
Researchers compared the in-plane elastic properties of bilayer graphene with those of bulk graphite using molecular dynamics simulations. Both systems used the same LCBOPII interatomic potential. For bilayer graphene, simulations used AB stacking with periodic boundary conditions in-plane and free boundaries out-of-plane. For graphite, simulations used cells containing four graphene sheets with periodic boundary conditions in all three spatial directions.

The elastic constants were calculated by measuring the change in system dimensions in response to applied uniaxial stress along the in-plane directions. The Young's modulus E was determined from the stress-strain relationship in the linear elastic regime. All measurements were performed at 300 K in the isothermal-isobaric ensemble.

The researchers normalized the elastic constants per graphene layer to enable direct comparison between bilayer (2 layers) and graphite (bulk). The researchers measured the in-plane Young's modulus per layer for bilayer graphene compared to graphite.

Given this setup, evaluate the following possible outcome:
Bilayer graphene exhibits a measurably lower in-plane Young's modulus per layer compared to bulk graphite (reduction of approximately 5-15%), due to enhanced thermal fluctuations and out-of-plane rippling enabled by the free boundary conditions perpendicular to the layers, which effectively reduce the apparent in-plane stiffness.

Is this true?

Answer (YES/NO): NO